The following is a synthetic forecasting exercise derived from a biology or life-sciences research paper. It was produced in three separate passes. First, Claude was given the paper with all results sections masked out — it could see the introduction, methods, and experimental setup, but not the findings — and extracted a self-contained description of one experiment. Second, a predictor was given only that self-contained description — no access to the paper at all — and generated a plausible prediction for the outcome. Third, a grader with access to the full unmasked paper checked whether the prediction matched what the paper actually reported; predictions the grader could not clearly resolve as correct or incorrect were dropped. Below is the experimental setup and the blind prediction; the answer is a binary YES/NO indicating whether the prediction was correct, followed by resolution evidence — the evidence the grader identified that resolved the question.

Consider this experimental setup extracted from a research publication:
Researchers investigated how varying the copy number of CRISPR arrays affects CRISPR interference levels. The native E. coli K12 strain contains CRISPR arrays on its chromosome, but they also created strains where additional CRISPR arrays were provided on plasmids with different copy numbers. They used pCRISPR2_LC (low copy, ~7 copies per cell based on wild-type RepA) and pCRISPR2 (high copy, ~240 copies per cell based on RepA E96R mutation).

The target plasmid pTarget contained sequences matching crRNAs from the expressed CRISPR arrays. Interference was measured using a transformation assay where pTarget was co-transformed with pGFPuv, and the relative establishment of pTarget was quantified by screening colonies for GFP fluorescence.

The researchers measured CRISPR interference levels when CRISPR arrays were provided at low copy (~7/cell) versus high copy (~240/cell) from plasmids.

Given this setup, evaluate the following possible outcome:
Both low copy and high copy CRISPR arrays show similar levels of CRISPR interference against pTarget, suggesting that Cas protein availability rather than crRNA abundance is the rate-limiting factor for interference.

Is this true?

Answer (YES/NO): NO